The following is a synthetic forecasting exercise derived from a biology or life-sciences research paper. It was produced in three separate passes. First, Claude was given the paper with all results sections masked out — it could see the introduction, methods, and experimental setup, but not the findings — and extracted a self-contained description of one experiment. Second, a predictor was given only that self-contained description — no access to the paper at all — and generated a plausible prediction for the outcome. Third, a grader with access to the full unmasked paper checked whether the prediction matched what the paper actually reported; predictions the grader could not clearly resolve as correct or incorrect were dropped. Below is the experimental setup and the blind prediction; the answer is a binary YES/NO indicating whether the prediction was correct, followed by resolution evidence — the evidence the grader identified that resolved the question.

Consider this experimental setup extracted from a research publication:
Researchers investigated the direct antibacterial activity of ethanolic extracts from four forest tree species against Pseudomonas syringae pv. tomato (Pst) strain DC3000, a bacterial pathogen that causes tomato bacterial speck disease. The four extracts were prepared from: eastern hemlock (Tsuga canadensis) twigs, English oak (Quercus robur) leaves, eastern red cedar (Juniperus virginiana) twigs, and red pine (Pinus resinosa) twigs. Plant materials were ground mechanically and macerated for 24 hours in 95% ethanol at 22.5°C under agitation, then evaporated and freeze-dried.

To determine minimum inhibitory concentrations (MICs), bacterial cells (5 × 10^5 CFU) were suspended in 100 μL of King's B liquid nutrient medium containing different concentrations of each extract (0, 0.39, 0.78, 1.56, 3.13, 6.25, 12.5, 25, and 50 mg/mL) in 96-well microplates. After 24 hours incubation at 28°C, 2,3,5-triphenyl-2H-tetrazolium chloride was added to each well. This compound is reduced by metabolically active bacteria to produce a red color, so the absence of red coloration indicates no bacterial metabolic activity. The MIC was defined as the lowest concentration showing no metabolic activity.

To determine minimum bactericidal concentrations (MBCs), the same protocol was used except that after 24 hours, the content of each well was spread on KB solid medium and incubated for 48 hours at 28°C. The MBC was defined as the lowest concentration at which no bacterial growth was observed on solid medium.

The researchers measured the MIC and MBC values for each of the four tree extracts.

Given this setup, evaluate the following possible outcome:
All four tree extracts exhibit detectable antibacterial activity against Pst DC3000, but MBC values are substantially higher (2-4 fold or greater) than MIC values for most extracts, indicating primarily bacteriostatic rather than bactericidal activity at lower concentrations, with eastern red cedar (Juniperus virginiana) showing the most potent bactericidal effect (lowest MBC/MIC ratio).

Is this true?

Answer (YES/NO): NO